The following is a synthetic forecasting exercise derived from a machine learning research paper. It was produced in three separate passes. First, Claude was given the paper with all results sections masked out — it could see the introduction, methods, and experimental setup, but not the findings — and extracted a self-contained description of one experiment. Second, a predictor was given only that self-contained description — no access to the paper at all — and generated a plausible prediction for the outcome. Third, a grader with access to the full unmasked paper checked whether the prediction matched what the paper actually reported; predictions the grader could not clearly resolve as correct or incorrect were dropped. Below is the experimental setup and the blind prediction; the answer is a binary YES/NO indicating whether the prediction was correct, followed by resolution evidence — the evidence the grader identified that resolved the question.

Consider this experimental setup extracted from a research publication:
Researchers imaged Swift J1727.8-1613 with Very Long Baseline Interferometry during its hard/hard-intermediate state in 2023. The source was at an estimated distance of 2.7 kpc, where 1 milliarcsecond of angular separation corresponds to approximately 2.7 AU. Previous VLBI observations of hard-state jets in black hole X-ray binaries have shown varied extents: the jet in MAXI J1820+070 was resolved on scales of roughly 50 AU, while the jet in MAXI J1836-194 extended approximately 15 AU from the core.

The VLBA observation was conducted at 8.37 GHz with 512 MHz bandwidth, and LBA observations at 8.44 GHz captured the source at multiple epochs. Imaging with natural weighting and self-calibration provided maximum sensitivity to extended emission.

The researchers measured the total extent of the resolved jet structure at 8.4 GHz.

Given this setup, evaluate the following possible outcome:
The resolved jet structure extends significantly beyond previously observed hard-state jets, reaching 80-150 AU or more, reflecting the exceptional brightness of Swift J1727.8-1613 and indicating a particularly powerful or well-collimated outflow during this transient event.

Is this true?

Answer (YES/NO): YES